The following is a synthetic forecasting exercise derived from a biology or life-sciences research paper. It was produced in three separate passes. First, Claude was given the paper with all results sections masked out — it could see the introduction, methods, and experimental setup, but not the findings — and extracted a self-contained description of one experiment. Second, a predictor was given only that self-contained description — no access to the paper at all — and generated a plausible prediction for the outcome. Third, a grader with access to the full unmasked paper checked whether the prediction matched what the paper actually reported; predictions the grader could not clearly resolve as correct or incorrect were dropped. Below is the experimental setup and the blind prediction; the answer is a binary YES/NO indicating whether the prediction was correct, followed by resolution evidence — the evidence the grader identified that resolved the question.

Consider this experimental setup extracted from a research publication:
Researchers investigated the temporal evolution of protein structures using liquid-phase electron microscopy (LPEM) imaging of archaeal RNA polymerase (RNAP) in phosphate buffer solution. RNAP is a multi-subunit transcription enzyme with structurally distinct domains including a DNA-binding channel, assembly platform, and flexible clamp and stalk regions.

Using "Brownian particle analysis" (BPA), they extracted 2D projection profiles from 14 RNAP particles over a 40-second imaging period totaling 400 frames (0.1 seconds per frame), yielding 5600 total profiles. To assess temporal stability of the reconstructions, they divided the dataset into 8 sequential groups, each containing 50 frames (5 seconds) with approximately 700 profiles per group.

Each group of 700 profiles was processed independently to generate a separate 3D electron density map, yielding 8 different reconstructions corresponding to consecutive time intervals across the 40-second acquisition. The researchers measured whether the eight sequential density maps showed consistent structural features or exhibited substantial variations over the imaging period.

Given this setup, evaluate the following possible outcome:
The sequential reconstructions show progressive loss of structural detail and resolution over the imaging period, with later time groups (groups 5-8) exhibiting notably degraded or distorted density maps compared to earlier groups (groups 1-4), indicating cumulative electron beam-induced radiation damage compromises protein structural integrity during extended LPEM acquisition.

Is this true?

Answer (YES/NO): NO